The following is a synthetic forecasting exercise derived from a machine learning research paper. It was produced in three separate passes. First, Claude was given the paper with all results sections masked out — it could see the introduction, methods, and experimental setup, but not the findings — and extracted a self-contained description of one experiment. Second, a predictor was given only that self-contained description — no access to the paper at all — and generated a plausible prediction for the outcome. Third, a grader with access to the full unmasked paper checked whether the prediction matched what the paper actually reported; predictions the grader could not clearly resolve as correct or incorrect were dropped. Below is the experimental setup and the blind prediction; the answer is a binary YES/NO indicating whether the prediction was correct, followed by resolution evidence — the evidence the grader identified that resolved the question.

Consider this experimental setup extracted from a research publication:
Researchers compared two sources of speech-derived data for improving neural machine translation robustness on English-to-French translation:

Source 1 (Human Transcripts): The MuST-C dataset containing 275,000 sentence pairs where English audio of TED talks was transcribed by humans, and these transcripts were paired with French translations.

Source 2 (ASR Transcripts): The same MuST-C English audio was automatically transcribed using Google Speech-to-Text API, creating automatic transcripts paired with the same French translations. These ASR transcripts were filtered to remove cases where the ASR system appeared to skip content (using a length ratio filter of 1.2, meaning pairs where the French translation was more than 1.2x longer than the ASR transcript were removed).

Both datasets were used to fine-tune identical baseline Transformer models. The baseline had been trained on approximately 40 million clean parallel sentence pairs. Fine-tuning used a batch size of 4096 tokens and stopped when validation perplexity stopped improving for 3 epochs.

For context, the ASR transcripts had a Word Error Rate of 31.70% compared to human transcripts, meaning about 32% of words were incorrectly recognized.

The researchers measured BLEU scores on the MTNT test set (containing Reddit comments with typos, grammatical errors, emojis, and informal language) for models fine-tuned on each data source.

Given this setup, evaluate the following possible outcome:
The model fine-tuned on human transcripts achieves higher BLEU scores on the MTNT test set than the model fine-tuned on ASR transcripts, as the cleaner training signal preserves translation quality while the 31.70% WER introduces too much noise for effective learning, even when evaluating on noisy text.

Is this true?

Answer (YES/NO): YES